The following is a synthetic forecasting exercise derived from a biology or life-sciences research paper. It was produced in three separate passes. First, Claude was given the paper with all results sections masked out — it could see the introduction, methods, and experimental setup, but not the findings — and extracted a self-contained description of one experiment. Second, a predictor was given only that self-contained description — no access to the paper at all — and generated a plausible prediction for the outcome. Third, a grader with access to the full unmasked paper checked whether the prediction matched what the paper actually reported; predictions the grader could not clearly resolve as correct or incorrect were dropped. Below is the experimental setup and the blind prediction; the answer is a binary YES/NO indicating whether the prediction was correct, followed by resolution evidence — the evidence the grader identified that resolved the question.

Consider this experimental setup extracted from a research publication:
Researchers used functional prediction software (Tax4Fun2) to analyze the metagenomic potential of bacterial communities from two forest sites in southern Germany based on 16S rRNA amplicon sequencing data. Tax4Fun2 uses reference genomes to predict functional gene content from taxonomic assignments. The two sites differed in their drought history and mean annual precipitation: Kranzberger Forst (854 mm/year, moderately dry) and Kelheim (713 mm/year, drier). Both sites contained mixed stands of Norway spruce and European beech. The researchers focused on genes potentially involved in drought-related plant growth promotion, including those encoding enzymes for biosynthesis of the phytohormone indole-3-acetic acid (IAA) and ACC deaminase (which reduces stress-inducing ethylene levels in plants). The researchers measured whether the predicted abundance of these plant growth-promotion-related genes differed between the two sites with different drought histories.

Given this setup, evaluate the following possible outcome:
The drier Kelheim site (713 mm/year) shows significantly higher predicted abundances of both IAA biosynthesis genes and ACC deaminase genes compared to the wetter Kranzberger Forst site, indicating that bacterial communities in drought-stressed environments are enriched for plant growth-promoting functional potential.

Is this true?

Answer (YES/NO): NO